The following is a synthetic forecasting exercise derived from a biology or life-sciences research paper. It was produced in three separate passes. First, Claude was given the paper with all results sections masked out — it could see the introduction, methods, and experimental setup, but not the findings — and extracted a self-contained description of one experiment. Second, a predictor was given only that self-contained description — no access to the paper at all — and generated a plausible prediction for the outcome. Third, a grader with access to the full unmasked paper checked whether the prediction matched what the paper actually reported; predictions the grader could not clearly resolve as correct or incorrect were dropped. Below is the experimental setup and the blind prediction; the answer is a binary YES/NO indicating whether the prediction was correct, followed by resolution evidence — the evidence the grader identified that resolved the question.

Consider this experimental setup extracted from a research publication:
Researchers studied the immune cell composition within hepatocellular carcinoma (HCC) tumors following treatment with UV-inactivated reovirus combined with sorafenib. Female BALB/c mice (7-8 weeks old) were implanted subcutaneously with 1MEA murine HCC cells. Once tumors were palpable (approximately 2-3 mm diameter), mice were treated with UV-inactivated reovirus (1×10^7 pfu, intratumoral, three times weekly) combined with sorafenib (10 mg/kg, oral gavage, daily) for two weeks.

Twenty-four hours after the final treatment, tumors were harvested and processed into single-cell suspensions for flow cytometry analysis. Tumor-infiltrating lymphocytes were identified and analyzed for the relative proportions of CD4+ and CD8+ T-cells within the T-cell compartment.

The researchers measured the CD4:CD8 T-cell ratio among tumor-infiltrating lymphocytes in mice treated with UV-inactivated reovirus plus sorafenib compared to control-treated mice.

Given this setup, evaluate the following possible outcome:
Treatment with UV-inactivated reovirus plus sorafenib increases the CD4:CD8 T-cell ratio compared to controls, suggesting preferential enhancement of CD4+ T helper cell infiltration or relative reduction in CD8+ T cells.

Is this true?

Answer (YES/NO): YES